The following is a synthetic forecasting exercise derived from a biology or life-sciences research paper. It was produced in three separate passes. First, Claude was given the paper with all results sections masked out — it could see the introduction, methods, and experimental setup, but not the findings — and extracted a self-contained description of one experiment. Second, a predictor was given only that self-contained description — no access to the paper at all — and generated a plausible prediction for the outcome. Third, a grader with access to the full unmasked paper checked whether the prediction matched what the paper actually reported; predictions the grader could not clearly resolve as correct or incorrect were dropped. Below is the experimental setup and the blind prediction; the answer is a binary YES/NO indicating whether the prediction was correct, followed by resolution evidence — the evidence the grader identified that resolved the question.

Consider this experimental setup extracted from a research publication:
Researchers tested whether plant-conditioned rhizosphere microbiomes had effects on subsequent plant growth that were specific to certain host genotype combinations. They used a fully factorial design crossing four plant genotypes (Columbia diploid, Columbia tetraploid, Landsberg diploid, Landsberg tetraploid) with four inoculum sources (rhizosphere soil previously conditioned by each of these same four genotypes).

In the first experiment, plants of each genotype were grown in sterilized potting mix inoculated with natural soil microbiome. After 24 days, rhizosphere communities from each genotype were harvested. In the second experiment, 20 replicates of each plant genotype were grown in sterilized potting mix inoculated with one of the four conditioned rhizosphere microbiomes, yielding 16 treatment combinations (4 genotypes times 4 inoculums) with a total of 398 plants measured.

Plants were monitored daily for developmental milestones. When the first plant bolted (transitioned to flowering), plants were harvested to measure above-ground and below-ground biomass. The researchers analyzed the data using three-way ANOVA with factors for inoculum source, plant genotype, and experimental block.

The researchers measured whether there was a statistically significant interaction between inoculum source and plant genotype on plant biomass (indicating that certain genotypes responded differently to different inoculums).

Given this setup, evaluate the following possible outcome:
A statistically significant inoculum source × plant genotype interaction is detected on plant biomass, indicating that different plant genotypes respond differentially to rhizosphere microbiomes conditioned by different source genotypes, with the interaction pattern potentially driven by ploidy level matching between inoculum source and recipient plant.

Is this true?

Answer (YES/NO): NO